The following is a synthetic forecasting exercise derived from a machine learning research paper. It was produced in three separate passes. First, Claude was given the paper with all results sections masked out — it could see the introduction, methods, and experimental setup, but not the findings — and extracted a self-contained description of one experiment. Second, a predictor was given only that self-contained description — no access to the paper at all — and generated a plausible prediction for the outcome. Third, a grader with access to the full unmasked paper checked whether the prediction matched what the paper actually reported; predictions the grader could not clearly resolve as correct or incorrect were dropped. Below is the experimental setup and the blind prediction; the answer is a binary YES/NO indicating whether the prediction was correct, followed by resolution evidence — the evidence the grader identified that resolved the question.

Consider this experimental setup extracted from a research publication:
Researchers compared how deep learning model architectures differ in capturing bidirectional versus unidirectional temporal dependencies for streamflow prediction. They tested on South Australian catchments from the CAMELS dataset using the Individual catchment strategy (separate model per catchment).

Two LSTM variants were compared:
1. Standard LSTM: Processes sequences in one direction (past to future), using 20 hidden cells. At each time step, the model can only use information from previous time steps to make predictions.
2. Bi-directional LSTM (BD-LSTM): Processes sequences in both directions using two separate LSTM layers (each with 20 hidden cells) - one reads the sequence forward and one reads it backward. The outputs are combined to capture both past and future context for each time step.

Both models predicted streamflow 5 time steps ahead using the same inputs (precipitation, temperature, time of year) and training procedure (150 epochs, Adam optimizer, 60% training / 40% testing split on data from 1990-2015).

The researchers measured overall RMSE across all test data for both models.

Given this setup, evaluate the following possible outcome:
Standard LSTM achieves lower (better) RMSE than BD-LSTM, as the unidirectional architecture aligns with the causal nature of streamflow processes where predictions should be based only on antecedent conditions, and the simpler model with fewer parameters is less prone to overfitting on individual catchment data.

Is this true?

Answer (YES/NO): YES